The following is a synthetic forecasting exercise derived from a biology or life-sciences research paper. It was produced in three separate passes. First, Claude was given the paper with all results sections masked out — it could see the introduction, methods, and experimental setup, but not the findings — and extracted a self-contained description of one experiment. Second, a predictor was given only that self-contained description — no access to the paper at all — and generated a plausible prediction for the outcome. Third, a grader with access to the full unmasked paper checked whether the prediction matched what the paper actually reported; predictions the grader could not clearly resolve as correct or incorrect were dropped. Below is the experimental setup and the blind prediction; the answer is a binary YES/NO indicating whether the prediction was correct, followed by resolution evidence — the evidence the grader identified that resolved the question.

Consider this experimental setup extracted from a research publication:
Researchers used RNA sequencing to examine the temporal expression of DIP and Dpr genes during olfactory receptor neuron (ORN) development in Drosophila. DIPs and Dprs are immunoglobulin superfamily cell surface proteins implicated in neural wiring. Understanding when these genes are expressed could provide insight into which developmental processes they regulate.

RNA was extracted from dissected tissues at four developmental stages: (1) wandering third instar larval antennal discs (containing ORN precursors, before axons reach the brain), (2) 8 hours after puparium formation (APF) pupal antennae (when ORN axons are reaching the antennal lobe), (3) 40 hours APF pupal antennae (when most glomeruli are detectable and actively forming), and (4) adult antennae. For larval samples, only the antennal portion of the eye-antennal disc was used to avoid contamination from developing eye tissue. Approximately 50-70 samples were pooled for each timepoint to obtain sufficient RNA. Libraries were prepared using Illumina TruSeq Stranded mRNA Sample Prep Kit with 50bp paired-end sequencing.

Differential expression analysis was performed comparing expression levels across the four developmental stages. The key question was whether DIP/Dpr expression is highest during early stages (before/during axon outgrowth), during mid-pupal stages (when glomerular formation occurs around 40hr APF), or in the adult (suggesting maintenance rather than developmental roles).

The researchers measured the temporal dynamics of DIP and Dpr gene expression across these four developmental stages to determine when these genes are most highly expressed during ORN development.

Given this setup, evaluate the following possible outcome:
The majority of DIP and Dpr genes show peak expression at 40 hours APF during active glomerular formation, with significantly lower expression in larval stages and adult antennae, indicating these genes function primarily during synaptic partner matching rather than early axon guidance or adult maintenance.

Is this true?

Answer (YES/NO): NO